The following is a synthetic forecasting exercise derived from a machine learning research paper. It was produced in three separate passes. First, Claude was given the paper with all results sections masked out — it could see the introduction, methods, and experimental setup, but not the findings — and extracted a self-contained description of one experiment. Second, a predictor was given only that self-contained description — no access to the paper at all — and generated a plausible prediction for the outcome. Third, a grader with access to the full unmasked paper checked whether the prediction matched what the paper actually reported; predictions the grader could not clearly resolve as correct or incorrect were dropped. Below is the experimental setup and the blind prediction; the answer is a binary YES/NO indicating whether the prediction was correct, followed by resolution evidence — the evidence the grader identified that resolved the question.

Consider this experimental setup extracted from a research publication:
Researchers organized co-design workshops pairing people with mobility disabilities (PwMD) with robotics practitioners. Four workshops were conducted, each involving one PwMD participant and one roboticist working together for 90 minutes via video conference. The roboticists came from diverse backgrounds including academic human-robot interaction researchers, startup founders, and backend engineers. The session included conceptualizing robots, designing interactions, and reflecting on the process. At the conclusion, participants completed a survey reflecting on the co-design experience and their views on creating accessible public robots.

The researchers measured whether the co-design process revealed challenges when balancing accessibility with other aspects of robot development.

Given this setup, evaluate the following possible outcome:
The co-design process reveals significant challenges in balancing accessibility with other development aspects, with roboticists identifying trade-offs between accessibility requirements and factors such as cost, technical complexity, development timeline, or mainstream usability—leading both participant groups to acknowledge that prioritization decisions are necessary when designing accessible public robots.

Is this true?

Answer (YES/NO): NO